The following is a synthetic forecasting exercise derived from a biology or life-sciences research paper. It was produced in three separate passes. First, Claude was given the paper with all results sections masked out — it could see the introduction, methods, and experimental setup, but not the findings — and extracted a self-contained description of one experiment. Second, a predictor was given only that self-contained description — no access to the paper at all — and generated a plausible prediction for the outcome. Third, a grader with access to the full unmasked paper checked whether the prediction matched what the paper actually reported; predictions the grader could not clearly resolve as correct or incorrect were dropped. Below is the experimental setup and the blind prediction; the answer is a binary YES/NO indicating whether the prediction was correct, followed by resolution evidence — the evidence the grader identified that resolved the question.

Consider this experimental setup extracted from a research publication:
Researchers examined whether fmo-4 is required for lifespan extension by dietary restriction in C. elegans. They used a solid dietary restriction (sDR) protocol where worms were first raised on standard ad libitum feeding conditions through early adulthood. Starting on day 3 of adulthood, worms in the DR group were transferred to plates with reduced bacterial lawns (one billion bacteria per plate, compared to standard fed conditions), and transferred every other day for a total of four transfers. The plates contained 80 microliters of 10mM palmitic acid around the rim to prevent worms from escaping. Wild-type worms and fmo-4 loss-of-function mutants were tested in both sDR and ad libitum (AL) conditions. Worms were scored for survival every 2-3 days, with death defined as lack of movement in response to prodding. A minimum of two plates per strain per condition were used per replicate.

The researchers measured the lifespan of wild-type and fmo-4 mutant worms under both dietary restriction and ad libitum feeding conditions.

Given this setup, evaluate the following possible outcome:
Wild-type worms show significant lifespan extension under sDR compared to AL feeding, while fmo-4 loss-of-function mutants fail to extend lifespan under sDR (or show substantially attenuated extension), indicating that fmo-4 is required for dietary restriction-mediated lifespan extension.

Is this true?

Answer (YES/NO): YES